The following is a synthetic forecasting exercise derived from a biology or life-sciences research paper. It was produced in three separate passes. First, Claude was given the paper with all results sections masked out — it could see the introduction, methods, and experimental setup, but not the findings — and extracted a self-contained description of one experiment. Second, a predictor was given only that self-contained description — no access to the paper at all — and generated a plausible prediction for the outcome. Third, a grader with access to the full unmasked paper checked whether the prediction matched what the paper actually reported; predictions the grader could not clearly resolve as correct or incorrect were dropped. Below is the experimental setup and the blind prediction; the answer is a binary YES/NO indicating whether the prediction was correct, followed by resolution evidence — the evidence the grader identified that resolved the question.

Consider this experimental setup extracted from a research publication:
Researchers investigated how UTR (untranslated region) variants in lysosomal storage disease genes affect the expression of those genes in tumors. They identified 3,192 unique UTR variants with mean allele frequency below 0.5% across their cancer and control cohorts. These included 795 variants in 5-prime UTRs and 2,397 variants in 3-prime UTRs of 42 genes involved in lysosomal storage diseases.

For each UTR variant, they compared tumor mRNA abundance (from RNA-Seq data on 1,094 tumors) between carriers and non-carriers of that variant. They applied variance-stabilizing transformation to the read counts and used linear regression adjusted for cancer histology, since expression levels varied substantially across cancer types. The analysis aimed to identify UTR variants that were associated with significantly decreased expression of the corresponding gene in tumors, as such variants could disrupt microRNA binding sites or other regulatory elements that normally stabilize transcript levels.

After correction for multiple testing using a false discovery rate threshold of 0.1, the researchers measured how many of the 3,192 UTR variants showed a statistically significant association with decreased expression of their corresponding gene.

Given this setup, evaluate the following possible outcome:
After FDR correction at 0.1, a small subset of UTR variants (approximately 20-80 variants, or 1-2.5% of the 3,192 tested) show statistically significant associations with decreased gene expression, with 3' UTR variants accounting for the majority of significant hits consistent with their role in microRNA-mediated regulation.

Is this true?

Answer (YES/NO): NO